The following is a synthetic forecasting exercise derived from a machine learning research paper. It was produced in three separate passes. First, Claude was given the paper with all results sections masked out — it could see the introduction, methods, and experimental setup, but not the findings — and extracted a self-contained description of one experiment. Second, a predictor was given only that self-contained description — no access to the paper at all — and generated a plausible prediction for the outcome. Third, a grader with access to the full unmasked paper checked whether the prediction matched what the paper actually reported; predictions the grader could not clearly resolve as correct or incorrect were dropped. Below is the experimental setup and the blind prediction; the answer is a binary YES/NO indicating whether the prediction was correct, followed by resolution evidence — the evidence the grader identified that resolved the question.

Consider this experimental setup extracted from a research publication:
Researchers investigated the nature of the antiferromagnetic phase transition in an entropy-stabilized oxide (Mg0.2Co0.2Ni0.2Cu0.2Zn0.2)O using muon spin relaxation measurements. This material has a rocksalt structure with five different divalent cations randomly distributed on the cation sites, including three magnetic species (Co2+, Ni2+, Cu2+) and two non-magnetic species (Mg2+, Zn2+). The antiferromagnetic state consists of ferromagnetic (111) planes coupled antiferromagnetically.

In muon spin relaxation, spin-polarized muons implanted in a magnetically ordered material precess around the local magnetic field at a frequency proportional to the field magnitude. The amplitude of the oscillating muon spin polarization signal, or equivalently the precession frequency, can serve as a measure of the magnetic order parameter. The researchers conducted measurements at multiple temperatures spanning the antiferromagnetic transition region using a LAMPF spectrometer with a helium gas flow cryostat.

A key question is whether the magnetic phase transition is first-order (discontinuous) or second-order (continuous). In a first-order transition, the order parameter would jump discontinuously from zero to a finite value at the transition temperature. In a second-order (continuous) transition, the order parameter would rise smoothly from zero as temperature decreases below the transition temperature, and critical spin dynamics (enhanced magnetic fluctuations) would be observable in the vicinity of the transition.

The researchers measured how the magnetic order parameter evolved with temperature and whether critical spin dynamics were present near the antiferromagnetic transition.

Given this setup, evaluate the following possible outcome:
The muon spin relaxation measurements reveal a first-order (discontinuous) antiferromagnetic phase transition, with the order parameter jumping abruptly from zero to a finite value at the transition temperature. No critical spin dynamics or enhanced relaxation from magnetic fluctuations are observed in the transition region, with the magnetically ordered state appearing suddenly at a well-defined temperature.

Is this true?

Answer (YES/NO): NO